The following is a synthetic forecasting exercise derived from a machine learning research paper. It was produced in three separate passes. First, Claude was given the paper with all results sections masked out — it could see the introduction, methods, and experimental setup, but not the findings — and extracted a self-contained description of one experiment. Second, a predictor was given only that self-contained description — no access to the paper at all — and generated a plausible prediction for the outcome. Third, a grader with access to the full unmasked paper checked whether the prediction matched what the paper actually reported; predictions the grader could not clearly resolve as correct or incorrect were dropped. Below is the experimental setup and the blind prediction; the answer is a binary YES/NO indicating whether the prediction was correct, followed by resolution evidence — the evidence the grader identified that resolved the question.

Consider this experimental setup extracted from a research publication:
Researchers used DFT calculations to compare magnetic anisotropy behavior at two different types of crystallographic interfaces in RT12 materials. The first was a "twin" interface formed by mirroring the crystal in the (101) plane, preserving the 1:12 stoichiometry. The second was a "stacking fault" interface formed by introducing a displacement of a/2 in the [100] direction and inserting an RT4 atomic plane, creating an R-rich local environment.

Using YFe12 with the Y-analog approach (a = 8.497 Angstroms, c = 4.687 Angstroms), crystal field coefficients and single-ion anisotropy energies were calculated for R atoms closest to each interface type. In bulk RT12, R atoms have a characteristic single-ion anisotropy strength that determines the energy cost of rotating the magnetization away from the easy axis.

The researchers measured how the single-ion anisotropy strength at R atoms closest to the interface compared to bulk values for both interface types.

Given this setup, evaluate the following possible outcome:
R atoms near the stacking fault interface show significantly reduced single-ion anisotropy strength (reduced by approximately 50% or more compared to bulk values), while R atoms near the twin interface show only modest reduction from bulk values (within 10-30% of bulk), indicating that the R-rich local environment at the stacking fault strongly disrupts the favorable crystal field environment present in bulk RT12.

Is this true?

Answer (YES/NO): NO